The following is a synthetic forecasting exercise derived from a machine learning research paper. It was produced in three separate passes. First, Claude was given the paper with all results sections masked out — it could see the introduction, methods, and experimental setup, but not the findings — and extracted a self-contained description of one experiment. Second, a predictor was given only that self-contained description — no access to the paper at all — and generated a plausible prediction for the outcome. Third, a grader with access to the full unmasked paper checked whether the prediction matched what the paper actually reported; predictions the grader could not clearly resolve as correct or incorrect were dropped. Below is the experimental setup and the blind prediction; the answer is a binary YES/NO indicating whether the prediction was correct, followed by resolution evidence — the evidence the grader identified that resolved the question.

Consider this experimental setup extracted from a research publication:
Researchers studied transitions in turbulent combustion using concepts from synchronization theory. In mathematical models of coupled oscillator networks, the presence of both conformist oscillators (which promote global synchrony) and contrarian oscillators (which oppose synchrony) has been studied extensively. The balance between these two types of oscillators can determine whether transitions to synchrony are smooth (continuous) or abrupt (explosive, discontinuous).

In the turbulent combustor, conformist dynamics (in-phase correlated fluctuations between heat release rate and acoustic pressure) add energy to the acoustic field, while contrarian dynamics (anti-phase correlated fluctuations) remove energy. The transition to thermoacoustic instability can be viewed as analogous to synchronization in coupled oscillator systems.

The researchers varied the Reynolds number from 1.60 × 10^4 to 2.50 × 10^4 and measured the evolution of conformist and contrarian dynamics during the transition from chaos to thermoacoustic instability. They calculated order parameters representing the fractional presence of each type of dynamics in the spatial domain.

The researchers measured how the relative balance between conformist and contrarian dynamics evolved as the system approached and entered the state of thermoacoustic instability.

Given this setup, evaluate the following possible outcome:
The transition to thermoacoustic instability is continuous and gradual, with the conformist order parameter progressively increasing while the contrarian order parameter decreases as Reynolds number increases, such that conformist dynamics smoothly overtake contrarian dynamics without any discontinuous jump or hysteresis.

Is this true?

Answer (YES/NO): NO